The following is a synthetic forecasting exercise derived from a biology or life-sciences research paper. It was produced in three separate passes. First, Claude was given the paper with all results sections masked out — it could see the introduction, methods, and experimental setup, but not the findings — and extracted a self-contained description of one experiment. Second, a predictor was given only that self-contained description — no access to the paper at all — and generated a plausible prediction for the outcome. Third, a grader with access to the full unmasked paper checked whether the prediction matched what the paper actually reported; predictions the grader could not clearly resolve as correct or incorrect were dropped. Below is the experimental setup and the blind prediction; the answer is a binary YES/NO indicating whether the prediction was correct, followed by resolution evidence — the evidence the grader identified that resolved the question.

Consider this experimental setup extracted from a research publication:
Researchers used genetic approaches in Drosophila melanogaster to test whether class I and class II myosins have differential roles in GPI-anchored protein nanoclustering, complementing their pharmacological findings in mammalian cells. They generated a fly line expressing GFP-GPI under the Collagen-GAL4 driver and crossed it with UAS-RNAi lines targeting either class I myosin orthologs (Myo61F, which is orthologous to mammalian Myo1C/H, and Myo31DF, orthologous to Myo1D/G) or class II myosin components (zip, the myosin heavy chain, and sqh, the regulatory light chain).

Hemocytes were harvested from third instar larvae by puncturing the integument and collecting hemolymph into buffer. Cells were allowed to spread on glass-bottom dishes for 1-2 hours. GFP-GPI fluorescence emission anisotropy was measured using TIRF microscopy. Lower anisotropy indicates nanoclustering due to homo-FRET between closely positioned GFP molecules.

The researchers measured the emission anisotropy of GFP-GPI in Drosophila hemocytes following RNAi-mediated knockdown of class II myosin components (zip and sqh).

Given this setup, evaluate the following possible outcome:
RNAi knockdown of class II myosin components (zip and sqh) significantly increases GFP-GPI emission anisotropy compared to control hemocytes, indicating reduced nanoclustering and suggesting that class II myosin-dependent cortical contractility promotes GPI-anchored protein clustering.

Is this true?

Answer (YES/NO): NO